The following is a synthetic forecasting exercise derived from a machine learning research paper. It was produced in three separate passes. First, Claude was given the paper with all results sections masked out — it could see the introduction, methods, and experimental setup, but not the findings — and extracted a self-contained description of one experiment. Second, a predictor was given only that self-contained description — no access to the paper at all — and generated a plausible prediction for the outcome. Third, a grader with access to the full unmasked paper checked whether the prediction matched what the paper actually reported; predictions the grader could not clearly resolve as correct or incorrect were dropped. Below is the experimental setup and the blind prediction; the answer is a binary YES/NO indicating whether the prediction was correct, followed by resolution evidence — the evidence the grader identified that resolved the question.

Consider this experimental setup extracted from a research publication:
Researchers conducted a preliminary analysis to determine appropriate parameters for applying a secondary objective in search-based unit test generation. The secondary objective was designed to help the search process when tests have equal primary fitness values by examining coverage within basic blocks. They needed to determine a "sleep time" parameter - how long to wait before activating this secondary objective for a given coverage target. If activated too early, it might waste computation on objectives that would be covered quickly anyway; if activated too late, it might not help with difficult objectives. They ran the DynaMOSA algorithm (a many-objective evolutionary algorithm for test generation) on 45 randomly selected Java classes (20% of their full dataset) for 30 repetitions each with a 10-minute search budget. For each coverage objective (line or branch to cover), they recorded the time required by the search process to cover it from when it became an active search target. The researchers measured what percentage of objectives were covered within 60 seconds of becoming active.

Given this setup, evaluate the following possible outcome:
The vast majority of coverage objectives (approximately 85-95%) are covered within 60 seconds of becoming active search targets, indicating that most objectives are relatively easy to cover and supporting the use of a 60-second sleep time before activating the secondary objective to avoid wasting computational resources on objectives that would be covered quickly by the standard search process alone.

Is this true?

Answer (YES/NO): YES